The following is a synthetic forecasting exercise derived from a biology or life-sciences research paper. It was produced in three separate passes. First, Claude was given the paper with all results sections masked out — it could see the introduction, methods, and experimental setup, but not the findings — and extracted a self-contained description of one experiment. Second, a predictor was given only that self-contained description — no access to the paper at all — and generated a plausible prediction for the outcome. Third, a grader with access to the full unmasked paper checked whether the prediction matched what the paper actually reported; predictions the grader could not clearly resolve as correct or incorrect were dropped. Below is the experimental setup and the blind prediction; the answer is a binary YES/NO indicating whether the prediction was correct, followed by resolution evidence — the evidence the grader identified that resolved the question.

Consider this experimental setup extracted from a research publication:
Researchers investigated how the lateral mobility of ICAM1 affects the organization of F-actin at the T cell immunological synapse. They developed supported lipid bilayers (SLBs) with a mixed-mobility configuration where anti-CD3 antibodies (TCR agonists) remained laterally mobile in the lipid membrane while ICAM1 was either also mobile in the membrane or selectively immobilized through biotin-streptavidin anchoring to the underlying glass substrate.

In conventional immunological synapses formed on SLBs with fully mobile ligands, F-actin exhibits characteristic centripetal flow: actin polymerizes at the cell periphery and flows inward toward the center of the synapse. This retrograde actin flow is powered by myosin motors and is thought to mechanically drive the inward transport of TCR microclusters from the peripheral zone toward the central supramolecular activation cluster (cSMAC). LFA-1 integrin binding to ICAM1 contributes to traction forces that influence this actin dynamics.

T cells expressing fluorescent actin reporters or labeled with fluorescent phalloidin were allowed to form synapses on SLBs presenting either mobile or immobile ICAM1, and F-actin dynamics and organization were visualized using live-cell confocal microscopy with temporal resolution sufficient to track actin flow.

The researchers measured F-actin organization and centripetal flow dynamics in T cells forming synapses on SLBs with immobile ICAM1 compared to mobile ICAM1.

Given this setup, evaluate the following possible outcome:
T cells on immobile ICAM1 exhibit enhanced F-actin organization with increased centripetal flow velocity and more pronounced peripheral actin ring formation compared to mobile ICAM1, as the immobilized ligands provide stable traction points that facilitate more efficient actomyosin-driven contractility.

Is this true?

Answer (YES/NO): NO